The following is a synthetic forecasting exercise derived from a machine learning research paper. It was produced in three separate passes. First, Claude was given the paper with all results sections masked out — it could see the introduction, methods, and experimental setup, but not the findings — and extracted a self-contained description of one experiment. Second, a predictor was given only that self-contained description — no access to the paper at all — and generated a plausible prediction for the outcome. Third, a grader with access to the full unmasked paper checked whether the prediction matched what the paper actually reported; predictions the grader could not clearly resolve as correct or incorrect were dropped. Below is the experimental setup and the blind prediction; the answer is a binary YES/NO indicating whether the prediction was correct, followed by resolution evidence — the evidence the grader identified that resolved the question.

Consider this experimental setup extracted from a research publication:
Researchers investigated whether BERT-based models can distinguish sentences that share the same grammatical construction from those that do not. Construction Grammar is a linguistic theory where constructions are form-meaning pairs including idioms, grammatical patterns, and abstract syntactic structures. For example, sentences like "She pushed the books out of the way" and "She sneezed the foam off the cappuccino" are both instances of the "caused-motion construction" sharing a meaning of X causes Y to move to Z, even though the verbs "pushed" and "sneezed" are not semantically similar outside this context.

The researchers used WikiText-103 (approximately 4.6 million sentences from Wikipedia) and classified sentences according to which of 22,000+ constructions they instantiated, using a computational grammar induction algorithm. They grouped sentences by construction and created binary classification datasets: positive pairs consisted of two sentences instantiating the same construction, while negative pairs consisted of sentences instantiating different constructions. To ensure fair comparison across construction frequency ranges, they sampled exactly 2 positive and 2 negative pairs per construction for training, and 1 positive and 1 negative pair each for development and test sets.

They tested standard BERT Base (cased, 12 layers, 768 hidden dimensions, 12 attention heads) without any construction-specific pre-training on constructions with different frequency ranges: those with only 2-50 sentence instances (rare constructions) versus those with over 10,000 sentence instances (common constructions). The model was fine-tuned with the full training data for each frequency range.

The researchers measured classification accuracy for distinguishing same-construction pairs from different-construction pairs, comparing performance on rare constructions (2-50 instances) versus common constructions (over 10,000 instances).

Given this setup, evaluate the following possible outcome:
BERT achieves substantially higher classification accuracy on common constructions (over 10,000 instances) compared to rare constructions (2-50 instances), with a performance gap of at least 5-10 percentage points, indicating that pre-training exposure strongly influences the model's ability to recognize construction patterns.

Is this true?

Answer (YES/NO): NO